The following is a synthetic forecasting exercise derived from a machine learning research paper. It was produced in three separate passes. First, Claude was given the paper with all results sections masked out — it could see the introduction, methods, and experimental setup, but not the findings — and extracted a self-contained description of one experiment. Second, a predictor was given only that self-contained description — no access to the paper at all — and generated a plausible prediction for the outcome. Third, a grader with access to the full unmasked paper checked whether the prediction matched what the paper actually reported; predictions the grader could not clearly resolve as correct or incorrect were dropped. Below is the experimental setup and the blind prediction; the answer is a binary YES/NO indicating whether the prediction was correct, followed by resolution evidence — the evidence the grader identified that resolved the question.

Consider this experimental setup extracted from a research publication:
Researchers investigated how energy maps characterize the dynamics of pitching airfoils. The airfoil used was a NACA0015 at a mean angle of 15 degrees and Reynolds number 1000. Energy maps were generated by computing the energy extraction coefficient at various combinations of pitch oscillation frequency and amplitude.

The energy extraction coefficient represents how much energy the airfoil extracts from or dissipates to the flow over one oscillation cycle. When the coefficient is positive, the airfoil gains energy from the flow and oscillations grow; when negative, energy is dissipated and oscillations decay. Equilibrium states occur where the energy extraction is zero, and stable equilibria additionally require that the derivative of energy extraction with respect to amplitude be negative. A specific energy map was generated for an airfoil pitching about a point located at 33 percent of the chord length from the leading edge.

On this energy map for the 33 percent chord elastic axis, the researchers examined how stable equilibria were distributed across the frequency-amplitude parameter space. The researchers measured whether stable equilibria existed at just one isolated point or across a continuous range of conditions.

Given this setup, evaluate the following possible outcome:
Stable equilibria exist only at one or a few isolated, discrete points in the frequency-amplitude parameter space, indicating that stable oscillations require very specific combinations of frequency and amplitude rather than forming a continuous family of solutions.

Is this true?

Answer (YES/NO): NO